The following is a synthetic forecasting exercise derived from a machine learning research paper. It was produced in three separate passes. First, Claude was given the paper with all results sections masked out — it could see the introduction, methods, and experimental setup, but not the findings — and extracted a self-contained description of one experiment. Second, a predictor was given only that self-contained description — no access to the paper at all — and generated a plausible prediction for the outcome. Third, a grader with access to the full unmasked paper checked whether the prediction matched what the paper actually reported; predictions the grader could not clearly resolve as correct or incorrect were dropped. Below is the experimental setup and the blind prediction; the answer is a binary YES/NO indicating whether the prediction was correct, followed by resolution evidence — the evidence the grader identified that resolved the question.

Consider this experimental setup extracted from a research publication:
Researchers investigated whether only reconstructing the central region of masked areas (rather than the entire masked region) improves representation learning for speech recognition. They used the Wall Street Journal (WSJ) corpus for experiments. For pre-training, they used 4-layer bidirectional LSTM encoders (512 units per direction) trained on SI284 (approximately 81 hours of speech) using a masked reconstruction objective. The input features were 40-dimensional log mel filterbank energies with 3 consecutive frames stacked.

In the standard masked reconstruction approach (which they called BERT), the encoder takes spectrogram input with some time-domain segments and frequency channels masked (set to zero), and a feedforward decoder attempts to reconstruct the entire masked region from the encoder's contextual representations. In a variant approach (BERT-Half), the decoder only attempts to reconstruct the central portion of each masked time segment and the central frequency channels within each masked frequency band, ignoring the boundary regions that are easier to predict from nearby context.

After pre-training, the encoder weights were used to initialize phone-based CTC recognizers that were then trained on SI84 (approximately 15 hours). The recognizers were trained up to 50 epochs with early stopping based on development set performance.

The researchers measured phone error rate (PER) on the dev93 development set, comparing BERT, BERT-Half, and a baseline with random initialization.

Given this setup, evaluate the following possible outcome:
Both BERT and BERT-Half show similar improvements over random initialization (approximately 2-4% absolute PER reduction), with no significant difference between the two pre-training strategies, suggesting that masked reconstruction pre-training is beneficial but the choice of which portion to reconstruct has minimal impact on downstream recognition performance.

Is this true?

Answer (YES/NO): NO